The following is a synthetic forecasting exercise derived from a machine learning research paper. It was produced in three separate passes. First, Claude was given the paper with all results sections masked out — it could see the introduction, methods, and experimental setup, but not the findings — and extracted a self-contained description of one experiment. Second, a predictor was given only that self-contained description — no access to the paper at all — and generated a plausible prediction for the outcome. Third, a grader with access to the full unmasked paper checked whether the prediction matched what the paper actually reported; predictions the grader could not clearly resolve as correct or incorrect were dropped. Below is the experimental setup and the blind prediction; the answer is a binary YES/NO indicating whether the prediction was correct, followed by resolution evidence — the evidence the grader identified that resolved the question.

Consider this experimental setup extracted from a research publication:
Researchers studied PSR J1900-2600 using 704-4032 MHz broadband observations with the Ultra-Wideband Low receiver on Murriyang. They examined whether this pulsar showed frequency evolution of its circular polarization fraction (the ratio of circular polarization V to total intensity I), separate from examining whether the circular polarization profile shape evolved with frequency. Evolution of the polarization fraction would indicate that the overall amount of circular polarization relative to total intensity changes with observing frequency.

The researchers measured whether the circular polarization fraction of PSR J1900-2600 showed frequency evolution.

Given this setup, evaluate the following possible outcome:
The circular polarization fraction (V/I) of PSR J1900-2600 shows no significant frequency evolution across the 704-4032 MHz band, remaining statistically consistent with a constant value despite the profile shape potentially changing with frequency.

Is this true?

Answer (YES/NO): YES